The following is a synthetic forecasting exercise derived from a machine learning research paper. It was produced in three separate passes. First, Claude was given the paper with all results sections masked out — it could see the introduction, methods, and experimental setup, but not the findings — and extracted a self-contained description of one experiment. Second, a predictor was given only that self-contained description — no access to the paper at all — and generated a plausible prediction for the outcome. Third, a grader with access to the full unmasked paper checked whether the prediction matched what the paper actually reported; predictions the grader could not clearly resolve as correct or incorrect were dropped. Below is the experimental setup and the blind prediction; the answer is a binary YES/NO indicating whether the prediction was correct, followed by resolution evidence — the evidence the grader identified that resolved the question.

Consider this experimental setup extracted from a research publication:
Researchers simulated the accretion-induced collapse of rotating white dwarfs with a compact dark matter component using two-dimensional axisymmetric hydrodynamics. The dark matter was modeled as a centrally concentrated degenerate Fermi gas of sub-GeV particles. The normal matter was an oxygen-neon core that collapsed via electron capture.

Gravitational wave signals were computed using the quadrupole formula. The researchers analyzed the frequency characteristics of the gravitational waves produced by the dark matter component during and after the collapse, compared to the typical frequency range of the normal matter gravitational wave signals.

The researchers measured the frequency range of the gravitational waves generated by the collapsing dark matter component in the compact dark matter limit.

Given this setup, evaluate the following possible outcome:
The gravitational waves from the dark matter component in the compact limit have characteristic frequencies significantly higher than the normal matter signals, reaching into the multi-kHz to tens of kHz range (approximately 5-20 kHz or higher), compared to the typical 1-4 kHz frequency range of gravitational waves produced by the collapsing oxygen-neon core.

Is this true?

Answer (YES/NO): NO